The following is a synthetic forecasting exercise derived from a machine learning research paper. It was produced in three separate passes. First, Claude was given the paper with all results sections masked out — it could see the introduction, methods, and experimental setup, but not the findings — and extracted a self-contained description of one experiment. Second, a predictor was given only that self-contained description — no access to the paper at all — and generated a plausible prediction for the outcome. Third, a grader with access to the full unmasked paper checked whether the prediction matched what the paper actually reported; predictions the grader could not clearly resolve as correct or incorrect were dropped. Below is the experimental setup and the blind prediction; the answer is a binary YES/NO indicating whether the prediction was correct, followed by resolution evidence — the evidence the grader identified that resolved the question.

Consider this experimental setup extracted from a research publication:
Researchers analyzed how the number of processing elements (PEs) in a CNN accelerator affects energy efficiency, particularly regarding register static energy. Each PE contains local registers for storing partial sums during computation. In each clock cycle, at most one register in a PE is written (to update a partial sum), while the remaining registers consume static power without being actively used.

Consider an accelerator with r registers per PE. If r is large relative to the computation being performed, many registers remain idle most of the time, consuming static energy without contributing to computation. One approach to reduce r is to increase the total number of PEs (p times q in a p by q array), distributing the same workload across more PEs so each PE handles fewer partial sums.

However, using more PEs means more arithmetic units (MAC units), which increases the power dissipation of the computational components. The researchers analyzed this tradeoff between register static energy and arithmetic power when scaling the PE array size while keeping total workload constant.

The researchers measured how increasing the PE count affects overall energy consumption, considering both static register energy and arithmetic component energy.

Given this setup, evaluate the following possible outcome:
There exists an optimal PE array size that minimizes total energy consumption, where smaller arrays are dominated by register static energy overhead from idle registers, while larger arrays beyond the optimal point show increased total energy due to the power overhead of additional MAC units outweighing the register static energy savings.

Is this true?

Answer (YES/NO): NO